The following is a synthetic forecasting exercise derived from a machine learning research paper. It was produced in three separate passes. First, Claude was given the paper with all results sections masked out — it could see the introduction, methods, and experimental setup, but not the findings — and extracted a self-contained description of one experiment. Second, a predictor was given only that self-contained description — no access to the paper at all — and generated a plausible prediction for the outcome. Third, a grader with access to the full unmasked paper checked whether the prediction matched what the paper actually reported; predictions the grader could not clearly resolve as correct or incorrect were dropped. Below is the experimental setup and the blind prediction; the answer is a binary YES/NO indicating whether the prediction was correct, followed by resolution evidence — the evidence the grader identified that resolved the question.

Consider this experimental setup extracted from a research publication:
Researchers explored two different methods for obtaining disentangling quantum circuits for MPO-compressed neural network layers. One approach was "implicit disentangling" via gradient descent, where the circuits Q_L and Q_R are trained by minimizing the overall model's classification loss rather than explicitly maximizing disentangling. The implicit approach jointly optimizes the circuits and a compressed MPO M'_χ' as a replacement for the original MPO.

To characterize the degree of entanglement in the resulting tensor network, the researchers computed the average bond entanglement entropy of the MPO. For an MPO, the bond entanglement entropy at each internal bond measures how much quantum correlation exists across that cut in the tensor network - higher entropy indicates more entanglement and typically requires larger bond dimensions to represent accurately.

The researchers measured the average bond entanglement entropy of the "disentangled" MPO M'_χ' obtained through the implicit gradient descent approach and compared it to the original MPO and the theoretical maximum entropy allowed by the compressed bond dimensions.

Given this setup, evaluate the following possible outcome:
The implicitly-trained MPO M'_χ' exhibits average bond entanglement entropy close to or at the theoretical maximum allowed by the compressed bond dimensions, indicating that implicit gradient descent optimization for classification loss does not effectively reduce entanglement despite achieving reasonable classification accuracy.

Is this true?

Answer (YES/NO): NO